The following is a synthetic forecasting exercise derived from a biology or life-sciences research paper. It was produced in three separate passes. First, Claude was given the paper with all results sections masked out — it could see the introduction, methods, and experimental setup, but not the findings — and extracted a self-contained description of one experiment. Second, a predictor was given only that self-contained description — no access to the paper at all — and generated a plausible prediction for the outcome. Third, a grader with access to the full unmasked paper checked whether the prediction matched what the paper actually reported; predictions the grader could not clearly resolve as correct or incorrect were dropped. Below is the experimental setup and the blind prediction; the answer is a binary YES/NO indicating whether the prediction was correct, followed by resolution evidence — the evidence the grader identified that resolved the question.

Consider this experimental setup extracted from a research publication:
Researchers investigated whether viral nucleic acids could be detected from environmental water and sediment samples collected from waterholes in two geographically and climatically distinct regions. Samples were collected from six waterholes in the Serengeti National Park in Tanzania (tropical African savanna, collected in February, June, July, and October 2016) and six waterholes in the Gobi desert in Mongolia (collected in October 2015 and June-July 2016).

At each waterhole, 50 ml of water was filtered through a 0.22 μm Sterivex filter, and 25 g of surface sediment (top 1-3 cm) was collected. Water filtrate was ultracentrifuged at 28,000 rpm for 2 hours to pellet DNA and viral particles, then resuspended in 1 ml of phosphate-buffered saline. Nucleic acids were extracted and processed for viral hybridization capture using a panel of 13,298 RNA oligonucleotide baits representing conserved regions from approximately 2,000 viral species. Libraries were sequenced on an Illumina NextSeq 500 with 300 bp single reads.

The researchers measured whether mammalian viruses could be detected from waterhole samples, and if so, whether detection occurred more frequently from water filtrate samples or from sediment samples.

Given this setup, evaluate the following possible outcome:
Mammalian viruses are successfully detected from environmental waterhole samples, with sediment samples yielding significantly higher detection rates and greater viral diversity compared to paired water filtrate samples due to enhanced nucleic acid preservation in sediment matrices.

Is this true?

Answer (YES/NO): NO